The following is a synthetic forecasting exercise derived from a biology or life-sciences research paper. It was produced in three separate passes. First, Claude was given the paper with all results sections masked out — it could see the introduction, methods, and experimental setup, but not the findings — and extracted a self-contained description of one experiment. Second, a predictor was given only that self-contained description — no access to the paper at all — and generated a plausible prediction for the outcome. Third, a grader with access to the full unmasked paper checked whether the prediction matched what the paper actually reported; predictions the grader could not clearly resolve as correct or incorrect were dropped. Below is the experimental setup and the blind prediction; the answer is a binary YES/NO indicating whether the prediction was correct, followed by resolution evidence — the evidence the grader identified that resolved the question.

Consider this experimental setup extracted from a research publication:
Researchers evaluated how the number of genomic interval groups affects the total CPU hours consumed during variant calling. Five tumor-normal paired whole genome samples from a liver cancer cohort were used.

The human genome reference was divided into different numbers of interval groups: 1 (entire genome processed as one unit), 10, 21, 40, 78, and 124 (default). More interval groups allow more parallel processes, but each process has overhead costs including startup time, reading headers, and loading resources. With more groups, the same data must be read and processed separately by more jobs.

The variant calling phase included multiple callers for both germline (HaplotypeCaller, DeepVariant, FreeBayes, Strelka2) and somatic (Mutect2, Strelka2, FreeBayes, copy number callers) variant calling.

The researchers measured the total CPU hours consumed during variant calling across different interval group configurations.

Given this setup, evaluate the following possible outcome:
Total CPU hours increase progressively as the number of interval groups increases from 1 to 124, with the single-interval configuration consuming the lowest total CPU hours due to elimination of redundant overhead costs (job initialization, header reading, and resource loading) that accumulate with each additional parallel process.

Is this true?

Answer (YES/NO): NO